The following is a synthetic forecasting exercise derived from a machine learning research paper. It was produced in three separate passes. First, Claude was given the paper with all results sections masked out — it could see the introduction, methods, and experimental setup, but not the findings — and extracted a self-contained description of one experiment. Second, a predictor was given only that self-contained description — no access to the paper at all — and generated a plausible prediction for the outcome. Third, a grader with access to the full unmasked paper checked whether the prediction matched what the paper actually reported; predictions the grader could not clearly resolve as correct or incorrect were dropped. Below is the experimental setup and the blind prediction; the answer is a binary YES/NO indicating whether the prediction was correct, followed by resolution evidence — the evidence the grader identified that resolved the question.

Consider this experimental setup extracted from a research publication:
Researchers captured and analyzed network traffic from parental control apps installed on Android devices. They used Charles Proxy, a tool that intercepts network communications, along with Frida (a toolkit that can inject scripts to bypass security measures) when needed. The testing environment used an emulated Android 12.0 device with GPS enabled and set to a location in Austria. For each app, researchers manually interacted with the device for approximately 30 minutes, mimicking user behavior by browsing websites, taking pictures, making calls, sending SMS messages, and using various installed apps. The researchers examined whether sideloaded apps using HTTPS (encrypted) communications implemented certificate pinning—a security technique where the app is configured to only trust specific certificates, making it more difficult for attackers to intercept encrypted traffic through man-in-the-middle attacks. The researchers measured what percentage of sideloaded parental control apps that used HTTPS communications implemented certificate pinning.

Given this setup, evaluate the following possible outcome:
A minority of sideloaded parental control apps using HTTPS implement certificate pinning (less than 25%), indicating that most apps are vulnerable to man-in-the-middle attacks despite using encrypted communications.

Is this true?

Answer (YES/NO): NO